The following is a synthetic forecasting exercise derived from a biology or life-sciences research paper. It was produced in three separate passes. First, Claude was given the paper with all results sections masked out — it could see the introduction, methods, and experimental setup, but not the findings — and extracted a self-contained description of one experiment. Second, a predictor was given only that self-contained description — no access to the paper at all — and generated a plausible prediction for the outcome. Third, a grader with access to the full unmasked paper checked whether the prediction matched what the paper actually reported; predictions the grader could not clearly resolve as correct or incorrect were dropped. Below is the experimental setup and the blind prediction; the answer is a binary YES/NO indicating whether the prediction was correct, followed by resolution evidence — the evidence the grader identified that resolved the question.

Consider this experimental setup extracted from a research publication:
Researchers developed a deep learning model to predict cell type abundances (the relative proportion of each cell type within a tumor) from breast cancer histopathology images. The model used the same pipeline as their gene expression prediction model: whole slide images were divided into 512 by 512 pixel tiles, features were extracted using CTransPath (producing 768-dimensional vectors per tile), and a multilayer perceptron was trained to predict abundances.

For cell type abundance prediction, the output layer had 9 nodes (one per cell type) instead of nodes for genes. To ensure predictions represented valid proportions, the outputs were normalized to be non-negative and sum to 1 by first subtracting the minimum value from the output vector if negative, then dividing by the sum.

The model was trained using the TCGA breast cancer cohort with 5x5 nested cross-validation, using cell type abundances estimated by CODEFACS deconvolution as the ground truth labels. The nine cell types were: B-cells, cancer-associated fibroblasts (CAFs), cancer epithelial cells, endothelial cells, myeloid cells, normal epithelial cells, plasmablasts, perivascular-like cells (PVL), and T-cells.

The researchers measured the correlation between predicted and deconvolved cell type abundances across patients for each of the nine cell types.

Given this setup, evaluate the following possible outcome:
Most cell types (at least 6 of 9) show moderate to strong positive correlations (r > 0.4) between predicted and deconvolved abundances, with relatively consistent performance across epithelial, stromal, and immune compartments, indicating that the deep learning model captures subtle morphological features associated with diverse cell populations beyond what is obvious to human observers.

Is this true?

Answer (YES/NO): NO